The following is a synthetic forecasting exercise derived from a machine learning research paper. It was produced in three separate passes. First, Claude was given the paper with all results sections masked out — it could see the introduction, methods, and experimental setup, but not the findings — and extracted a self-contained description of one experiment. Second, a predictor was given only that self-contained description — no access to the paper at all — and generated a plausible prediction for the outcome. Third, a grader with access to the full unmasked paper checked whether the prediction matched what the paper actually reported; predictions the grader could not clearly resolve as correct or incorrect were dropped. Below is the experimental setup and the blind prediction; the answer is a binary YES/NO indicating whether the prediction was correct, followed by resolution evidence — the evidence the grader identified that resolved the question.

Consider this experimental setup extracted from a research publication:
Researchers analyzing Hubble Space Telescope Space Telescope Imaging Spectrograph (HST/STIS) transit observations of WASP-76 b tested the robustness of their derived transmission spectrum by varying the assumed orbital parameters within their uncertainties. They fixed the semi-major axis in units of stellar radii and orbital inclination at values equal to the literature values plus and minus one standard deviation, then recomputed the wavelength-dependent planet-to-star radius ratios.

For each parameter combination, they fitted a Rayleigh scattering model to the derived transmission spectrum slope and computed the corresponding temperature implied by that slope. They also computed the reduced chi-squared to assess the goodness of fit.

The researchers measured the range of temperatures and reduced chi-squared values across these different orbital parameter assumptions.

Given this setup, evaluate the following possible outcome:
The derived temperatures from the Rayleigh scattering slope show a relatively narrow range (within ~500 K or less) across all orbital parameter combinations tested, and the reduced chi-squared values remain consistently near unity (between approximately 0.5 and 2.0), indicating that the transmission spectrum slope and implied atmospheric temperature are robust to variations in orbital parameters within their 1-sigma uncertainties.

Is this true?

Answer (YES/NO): NO